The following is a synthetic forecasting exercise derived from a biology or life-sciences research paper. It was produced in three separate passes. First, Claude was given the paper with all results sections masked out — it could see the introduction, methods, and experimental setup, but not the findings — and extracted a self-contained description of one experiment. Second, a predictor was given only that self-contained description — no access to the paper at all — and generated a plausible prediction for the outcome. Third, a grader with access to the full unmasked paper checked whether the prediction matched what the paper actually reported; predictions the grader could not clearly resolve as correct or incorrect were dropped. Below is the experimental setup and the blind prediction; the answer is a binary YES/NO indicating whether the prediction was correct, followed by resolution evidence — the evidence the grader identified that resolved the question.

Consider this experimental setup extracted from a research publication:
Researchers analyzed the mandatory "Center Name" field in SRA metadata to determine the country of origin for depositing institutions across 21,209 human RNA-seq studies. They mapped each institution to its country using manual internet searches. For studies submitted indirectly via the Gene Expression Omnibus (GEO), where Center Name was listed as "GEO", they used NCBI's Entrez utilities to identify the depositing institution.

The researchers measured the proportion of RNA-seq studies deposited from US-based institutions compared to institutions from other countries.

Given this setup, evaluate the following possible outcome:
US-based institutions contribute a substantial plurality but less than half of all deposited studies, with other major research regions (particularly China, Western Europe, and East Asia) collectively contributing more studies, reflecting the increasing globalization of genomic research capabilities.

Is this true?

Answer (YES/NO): NO